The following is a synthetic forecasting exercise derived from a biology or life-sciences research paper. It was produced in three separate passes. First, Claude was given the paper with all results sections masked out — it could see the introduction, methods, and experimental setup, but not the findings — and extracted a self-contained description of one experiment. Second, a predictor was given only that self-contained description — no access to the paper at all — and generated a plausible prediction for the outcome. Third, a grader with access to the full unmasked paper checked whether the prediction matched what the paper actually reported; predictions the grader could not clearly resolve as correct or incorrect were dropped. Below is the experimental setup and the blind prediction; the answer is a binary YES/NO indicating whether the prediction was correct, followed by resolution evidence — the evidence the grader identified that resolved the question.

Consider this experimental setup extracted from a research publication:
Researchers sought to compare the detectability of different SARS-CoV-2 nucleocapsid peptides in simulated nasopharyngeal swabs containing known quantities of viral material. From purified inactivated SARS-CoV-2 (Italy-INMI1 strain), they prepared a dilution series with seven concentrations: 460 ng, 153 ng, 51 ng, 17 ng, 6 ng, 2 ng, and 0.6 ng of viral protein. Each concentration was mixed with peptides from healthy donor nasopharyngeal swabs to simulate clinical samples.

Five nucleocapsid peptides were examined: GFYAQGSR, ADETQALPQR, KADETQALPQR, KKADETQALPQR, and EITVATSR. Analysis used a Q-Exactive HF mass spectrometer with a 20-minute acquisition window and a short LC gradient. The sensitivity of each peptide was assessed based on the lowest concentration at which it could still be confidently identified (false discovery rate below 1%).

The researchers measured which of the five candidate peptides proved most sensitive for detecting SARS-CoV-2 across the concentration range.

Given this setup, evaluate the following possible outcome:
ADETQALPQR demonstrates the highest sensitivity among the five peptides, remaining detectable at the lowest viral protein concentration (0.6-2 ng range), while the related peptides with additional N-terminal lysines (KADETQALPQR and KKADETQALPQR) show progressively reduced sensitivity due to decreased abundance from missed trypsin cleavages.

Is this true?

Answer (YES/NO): NO